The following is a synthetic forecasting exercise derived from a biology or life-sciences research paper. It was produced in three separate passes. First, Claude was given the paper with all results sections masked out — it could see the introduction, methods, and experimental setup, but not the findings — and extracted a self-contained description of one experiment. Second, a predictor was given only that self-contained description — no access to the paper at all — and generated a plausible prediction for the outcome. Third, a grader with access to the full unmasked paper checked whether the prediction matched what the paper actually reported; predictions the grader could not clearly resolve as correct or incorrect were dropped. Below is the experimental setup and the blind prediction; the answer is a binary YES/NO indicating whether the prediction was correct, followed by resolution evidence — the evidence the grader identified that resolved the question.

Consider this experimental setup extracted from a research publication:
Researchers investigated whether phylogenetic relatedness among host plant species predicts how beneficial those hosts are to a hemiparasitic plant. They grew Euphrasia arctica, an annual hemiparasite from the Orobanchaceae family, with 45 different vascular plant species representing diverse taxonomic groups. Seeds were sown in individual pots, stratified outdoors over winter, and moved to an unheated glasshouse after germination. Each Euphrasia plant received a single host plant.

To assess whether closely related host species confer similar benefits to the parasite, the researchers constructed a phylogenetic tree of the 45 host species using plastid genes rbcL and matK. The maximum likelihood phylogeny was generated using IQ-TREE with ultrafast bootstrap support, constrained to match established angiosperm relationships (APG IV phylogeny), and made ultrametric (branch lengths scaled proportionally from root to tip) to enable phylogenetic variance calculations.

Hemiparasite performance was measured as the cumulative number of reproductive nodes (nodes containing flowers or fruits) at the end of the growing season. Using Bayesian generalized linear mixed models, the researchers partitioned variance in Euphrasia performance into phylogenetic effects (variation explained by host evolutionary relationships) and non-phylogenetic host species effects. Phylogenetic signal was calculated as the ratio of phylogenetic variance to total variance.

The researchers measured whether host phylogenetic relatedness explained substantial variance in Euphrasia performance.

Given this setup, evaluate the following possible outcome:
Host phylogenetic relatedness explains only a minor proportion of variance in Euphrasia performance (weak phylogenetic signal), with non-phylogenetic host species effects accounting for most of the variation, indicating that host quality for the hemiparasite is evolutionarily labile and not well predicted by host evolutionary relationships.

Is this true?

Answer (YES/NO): NO